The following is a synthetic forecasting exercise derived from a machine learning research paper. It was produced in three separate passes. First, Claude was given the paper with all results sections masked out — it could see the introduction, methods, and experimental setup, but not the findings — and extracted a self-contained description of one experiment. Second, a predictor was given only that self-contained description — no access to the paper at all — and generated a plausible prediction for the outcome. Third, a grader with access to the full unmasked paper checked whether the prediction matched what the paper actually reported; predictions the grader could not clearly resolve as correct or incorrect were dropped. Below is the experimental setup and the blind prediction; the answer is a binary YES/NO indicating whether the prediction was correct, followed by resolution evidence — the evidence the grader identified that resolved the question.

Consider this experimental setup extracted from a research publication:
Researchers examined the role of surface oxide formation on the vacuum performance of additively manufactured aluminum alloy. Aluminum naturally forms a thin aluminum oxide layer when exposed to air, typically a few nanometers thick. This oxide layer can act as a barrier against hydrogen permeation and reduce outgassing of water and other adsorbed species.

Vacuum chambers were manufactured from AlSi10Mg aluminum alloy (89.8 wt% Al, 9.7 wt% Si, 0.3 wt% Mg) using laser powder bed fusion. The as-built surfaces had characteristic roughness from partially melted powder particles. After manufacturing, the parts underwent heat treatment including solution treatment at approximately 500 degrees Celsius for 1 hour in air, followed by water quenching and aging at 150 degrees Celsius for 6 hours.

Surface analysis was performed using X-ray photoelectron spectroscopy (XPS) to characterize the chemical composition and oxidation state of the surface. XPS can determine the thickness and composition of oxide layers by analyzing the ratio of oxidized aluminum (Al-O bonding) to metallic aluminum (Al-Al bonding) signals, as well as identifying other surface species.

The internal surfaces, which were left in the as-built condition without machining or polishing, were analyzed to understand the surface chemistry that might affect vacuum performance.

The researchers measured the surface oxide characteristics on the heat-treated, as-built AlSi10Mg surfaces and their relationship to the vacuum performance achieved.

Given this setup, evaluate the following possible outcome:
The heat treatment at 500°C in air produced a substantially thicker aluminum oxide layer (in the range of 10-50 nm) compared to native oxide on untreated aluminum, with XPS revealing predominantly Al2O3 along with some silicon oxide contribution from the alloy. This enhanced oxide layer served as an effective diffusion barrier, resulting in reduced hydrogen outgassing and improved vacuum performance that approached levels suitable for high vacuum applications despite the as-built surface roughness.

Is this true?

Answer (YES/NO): NO